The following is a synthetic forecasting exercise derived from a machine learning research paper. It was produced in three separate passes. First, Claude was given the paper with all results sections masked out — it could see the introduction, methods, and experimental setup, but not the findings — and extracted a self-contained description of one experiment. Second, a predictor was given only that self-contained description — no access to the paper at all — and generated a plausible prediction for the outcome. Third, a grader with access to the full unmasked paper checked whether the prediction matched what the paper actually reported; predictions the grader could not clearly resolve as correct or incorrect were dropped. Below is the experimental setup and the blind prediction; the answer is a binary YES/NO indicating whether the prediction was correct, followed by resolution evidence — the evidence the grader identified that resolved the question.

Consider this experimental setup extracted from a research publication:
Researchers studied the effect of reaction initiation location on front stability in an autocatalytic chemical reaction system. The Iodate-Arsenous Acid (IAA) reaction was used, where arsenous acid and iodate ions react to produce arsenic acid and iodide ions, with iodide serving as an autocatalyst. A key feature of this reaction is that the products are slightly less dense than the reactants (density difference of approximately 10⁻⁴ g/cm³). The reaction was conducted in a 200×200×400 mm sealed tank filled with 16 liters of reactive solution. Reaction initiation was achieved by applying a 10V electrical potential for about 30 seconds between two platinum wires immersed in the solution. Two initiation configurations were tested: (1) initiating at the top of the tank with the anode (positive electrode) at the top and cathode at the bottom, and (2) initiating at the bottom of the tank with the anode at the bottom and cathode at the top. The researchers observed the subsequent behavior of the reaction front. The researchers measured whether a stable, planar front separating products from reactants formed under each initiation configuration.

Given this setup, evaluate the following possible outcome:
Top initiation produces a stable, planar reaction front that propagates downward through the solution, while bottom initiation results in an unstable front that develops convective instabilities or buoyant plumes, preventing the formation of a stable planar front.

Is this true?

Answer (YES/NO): YES